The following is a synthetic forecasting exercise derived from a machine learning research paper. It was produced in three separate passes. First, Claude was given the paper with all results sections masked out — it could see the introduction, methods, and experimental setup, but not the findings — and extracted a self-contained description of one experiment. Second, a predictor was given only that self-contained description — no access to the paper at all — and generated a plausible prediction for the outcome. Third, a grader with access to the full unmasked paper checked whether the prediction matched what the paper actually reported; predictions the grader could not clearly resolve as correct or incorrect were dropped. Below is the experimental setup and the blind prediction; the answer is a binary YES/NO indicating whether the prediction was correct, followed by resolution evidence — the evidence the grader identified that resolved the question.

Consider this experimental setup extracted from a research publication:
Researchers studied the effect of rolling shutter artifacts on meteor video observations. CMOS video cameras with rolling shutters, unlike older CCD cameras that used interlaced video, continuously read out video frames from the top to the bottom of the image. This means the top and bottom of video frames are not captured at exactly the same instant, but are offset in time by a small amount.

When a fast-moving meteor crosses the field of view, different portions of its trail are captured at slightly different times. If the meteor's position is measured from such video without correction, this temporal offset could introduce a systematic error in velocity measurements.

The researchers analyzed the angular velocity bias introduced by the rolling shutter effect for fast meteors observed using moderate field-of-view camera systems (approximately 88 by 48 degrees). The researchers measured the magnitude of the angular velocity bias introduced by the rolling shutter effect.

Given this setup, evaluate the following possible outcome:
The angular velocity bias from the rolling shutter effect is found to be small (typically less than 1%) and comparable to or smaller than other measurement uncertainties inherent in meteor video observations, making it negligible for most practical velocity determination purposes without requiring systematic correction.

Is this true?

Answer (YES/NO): NO